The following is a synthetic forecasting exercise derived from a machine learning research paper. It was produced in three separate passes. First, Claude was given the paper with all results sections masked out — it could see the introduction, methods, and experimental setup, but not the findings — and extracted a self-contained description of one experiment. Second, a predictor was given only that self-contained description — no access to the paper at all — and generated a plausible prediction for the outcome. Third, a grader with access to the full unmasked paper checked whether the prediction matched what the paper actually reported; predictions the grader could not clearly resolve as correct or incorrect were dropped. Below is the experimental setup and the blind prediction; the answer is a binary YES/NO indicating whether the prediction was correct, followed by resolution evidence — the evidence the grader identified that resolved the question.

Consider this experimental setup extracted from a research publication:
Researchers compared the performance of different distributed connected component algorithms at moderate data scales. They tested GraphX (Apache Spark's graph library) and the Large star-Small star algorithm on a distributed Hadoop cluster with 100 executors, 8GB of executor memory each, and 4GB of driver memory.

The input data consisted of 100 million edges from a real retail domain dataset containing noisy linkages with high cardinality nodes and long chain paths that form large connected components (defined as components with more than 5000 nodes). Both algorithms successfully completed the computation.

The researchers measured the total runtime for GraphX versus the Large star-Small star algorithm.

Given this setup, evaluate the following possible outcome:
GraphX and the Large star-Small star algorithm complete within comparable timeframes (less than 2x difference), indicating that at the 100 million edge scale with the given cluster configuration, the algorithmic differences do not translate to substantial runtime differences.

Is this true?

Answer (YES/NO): YES